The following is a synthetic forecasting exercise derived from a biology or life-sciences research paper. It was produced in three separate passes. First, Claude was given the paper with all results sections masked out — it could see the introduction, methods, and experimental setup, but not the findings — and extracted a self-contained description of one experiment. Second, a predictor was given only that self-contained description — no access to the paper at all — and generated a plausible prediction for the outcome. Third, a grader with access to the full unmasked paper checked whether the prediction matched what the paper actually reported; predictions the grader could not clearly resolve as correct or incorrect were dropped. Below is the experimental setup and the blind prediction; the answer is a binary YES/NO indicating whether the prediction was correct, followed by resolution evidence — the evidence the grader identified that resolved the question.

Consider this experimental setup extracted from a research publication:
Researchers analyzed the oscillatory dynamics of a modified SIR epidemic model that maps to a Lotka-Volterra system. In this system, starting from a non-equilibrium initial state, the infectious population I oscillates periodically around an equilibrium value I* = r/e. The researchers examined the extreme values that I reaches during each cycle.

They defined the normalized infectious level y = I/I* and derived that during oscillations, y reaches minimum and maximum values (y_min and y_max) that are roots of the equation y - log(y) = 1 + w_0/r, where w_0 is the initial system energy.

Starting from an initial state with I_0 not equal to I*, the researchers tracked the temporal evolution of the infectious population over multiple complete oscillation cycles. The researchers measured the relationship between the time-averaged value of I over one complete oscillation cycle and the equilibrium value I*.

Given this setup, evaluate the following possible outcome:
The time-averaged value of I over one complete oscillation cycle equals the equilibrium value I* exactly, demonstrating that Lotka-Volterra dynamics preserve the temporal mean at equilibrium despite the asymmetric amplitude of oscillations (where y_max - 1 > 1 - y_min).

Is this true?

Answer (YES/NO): YES